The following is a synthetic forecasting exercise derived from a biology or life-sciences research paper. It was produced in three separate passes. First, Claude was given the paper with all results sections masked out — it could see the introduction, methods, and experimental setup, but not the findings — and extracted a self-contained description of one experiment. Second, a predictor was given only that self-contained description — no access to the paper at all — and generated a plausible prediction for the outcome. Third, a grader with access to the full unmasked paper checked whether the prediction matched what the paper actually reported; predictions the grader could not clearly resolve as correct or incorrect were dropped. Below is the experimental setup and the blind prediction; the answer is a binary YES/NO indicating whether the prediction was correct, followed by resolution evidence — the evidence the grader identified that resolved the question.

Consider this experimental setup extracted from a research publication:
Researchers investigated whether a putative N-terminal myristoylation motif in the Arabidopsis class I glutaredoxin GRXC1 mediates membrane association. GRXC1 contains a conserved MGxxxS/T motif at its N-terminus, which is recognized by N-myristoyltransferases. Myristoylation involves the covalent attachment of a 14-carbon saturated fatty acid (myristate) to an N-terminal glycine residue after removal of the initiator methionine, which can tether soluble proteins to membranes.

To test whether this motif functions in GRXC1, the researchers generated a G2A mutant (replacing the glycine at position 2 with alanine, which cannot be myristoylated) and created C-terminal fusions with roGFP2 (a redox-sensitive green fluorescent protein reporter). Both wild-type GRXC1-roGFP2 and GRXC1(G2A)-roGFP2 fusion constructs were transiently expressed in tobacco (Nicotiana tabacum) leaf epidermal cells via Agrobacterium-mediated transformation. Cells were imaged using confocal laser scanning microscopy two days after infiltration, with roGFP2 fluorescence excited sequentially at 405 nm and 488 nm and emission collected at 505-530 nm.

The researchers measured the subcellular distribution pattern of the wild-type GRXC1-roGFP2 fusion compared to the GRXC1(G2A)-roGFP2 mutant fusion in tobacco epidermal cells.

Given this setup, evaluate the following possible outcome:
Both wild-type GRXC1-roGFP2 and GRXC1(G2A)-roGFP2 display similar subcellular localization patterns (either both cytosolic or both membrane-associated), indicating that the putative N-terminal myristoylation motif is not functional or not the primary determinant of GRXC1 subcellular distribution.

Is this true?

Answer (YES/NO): NO